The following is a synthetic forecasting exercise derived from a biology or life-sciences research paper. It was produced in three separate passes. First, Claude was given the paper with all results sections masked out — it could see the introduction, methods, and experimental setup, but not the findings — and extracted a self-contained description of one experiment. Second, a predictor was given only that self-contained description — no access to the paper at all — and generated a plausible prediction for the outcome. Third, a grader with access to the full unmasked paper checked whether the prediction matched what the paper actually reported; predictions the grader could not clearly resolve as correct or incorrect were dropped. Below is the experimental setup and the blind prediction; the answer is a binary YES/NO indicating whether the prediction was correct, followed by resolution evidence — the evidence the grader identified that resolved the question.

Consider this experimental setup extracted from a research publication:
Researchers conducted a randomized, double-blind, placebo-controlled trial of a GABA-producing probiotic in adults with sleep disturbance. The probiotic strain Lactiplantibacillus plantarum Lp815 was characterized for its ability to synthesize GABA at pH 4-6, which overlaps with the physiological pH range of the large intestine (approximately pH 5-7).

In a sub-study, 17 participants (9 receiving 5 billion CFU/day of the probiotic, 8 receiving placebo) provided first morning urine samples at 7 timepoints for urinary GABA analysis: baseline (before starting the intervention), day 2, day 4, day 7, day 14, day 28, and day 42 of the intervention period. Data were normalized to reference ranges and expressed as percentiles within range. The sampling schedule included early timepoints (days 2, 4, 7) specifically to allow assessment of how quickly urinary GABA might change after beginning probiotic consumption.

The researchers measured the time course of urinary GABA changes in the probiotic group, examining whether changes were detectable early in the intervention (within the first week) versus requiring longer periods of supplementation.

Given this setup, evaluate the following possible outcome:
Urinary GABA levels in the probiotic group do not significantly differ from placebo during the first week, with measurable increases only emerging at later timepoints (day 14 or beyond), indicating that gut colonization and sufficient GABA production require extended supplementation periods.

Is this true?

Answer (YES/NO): NO